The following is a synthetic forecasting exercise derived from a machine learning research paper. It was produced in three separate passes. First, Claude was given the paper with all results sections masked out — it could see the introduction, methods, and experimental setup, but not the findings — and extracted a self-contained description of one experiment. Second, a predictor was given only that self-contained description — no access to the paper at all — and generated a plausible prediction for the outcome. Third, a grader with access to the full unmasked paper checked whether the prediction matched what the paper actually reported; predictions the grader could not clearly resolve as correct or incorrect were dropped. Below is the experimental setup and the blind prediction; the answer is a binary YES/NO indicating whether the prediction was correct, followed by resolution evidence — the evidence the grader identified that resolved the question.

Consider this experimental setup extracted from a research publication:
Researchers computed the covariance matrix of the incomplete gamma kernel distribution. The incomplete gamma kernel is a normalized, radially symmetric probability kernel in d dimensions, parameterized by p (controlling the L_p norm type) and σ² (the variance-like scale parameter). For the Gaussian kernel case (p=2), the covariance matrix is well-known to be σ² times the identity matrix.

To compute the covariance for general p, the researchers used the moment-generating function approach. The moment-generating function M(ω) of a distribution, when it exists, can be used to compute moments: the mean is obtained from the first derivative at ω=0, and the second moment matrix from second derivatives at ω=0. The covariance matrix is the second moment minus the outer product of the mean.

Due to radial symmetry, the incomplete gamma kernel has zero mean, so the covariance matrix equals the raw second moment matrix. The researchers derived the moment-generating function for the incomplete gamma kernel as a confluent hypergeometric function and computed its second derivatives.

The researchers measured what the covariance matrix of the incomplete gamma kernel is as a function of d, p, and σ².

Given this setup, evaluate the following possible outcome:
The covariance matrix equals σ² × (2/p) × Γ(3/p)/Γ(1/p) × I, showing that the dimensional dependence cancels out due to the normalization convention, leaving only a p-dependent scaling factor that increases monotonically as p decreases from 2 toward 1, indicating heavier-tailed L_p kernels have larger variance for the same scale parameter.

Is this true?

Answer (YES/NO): NO